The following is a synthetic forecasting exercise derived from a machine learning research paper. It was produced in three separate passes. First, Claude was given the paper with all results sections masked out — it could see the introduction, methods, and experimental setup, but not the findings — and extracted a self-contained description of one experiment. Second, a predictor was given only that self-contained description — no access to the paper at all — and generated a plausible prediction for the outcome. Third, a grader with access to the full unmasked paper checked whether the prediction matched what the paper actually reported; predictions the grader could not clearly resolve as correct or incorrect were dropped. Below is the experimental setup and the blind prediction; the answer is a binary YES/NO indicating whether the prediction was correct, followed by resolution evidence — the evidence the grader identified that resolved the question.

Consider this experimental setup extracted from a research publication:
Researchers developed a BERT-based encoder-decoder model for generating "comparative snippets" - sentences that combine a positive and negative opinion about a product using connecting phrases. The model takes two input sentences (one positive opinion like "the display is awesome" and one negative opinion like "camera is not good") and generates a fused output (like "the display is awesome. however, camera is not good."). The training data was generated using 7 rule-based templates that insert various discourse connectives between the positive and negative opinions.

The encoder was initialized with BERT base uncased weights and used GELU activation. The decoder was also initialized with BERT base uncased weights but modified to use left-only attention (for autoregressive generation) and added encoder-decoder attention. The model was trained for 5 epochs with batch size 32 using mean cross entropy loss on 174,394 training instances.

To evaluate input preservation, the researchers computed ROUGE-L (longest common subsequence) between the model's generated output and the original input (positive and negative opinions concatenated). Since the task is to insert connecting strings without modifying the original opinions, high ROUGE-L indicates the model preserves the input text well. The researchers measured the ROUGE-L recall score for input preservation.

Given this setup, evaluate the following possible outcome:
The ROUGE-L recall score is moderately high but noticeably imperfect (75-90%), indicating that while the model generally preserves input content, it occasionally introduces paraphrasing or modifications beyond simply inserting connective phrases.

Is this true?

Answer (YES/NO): NO